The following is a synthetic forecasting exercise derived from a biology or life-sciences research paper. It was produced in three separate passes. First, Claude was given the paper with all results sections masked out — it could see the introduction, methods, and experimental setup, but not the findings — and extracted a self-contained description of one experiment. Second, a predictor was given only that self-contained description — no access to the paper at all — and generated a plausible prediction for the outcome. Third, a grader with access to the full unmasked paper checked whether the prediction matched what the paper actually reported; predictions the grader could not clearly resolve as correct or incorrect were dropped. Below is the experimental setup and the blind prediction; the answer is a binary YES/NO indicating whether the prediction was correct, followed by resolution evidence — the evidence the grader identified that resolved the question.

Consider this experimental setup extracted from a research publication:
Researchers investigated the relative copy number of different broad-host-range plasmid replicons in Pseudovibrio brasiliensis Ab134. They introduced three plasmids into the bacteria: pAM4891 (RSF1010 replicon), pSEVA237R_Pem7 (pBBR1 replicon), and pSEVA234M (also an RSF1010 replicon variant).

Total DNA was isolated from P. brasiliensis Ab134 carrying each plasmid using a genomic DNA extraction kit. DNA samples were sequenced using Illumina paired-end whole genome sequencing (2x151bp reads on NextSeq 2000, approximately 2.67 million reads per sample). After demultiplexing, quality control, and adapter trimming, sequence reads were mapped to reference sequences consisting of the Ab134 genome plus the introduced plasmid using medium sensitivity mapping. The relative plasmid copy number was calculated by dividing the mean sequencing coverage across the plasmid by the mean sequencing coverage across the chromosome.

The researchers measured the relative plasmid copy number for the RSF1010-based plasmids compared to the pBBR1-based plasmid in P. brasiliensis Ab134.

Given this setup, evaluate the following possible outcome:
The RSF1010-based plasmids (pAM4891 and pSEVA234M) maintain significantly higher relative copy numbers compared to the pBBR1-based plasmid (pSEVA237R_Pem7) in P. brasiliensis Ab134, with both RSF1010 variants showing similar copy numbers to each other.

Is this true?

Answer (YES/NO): NO